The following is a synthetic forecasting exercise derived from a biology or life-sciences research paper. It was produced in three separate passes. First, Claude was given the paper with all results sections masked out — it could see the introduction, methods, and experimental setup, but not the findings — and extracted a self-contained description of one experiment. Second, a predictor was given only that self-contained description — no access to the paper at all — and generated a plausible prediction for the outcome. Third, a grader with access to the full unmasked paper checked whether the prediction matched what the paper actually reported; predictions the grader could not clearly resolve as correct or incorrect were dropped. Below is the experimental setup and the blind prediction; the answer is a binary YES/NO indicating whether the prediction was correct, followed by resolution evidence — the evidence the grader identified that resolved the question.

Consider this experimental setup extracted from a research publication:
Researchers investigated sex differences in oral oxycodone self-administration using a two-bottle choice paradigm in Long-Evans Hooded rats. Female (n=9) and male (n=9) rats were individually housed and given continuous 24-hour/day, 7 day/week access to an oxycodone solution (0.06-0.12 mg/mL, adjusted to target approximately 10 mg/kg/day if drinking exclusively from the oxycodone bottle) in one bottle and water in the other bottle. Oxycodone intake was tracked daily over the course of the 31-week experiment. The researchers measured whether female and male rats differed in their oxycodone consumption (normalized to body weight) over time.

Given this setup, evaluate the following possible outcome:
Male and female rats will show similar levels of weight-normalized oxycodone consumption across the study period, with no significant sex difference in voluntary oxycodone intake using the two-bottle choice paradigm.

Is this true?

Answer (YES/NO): NO